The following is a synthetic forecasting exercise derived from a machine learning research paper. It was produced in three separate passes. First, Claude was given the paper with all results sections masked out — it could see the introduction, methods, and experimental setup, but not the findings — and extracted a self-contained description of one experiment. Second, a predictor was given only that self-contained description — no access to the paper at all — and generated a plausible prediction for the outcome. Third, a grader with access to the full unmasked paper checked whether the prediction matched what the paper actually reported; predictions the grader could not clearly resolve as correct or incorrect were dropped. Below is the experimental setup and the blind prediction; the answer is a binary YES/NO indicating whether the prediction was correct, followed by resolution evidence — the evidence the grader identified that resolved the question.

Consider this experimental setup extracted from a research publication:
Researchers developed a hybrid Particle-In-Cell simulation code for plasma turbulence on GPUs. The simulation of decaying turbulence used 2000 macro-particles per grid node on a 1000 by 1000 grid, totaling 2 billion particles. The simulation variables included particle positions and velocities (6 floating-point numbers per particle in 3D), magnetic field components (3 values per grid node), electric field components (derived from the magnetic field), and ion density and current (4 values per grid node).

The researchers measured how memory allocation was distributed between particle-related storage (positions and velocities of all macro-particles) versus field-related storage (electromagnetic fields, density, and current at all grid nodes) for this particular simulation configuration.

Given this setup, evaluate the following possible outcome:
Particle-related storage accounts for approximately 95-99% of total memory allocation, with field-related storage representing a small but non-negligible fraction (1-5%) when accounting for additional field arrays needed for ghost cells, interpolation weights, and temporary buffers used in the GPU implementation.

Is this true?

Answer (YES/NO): NO